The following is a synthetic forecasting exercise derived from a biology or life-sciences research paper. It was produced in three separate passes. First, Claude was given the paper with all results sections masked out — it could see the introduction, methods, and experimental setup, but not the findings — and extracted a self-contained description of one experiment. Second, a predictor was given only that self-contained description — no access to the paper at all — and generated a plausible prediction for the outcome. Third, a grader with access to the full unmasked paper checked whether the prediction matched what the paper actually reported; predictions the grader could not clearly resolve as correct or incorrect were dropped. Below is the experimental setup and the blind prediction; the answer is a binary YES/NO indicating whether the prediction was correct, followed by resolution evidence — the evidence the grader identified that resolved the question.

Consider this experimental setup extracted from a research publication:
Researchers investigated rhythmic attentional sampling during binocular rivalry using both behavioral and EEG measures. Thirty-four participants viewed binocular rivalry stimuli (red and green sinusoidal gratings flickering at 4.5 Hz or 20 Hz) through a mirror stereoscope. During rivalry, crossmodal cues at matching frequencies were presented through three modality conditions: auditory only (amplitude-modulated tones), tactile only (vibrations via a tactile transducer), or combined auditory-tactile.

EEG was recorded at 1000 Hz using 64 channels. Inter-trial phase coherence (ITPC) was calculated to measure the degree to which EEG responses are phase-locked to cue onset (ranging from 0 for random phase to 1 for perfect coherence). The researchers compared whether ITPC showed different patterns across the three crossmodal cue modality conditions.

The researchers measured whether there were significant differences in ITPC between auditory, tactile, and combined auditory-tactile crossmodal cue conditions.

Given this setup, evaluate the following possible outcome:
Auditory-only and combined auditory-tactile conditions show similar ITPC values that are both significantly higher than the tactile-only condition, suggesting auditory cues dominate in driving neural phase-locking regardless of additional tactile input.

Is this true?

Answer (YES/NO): NO